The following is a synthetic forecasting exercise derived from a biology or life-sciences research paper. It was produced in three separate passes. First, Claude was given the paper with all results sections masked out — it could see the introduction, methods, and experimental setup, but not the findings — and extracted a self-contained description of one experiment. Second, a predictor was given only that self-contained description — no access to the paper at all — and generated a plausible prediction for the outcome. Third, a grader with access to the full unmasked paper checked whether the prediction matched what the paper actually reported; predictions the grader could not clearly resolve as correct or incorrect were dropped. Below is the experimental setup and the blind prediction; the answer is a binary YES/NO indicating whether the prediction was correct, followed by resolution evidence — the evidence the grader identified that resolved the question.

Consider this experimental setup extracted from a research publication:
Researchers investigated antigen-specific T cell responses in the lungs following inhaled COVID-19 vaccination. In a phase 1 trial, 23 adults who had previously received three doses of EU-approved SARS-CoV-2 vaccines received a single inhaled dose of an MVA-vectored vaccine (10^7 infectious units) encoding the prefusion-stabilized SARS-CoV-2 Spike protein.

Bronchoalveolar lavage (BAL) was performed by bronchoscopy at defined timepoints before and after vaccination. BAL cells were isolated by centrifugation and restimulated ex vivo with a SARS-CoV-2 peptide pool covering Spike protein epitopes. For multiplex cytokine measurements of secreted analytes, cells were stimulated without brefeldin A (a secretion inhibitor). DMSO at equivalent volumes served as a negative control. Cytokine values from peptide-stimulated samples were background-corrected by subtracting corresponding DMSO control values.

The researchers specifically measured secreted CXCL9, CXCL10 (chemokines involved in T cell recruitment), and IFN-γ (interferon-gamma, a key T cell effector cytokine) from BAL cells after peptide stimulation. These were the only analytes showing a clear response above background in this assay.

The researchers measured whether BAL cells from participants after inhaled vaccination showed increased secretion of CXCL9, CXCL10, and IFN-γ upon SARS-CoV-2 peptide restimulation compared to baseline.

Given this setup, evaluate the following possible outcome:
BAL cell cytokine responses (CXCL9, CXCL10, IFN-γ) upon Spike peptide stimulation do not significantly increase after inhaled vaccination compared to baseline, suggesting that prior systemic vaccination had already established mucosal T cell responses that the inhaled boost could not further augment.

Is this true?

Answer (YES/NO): NO